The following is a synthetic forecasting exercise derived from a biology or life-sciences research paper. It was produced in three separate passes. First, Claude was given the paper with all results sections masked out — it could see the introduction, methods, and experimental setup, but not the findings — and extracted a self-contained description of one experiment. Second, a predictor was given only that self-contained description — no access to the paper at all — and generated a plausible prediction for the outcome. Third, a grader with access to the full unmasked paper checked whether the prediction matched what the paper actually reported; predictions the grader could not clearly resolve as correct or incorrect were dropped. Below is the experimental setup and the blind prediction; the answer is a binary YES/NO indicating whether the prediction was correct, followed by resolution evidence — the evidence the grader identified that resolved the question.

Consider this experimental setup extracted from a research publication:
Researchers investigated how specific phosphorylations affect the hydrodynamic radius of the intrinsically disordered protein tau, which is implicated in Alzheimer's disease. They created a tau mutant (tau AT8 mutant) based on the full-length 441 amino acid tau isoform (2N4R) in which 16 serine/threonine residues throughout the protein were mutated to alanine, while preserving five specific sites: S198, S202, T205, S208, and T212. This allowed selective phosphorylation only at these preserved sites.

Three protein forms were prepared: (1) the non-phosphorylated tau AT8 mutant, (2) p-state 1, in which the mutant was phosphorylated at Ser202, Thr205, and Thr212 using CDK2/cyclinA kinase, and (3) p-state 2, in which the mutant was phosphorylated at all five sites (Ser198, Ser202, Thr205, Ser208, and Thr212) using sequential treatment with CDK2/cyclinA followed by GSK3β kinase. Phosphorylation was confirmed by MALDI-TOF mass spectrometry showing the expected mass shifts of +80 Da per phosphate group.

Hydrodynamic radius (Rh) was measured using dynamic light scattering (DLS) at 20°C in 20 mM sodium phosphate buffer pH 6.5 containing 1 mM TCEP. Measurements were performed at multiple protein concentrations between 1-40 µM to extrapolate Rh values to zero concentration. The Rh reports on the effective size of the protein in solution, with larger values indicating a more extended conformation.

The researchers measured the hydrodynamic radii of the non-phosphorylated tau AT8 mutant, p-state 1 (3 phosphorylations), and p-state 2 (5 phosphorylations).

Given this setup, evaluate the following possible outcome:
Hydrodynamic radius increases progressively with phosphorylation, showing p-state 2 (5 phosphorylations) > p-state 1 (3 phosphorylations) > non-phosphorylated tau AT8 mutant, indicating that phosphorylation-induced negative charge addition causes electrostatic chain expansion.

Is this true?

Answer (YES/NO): NO